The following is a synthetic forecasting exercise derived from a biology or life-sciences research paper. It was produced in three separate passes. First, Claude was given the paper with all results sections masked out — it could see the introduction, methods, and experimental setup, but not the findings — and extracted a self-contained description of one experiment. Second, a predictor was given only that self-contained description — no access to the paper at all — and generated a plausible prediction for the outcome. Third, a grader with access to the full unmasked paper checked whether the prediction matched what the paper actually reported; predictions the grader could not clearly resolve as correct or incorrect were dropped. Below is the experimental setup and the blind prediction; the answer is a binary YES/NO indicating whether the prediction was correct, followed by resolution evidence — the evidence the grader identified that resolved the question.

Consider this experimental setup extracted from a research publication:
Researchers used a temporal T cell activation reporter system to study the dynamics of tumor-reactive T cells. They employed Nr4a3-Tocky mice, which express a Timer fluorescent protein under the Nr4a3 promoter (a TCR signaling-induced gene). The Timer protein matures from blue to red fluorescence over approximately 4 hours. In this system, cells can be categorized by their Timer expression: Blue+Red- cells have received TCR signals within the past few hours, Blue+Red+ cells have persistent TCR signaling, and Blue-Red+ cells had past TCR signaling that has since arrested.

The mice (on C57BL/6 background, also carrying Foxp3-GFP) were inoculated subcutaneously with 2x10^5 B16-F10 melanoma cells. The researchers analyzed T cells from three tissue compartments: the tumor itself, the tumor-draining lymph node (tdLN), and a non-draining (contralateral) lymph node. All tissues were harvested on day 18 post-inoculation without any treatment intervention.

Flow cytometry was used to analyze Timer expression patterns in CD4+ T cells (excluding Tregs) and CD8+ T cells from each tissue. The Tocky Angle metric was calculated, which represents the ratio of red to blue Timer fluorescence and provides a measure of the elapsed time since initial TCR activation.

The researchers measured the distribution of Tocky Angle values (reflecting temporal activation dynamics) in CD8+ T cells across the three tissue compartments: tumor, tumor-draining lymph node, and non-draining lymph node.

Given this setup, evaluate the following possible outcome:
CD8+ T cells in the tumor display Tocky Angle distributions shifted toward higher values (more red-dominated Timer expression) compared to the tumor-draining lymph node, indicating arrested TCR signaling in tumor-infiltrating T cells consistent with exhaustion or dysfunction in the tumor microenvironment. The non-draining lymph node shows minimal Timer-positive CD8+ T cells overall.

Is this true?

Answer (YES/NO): YES